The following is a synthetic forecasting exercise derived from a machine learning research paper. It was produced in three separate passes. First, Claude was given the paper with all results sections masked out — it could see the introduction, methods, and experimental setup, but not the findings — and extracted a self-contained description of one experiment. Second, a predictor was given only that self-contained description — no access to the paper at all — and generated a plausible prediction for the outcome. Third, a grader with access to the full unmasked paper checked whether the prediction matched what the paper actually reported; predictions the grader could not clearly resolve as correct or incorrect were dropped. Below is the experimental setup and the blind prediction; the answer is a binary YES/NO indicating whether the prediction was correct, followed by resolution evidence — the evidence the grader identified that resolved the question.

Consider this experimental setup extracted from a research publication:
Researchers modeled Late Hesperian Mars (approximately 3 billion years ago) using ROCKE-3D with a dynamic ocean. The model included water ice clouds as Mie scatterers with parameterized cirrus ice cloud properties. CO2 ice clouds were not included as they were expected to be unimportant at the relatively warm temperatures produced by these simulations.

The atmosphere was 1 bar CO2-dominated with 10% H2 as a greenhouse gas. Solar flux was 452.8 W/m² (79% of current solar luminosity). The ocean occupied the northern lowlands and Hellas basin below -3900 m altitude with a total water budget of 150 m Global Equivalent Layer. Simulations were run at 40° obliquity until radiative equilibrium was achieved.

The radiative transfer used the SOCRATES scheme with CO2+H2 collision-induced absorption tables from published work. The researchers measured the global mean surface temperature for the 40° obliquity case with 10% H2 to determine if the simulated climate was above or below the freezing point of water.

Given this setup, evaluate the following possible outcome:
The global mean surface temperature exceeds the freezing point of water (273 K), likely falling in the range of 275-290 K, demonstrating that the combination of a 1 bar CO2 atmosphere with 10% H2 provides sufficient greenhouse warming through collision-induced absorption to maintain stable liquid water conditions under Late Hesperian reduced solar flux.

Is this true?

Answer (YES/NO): NO